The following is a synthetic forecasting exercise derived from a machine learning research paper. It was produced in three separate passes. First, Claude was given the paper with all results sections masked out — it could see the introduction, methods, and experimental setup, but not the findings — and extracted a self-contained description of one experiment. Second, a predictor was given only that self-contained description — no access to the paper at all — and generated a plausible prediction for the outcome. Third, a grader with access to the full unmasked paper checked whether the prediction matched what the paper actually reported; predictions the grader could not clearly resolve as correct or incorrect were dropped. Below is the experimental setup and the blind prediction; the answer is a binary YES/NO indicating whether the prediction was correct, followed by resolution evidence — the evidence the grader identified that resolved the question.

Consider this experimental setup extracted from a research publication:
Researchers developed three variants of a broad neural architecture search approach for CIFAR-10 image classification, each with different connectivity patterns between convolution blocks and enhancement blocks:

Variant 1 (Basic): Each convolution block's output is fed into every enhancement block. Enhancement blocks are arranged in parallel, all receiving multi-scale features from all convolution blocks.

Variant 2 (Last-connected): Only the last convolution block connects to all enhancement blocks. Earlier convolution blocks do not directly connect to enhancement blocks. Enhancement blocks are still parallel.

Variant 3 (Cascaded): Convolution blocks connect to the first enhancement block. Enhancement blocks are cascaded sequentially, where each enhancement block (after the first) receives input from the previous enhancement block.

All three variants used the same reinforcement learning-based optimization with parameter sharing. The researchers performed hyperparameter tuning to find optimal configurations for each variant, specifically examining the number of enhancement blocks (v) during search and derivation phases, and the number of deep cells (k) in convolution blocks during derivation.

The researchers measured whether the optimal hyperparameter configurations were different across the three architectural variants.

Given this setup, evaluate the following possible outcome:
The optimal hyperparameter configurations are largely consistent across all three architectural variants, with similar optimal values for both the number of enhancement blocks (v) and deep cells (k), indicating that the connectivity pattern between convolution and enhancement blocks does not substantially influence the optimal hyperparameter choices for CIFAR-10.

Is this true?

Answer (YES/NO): NO